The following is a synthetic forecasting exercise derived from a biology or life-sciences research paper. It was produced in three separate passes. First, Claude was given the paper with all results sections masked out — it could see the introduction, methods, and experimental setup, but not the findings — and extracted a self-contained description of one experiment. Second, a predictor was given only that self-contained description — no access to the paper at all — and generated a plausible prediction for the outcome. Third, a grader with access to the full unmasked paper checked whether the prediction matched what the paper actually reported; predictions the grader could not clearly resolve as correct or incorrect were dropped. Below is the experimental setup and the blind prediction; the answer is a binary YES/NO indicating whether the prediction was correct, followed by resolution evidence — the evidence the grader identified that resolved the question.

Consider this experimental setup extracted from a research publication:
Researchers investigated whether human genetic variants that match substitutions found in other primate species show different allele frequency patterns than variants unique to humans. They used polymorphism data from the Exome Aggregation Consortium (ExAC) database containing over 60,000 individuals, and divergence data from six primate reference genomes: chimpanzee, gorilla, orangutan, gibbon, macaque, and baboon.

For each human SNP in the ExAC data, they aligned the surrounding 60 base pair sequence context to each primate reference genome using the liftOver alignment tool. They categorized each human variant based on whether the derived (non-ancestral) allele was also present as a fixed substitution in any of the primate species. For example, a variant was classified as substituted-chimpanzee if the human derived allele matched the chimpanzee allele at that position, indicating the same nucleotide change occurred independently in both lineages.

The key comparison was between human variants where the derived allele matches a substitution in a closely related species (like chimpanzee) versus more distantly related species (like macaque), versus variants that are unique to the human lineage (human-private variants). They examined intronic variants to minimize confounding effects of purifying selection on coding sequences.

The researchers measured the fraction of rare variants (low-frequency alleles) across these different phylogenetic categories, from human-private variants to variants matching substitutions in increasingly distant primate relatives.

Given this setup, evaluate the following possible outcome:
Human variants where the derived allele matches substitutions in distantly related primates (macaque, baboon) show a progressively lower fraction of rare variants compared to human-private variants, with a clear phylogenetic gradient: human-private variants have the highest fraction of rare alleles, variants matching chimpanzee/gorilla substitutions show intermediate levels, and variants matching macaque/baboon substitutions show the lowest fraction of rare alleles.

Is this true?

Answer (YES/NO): NO